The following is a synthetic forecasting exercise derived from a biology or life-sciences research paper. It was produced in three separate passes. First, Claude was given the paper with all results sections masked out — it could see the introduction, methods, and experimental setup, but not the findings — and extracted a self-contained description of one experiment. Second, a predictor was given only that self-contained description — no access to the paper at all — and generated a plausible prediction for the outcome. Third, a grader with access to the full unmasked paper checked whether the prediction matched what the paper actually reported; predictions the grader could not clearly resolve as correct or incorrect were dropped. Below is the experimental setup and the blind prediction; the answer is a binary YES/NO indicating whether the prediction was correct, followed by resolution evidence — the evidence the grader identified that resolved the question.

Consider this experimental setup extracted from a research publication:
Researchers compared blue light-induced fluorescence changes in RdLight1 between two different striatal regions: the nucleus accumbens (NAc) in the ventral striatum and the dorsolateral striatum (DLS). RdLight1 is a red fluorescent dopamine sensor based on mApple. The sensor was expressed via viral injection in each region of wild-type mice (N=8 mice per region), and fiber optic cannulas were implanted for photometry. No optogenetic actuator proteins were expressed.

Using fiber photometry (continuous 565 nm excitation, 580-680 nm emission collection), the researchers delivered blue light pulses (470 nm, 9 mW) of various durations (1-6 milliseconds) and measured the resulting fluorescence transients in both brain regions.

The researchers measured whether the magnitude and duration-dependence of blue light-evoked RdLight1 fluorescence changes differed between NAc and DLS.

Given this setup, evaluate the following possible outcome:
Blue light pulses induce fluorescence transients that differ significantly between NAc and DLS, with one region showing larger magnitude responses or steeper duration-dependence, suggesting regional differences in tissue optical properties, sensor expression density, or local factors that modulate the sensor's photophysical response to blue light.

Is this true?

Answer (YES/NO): YES